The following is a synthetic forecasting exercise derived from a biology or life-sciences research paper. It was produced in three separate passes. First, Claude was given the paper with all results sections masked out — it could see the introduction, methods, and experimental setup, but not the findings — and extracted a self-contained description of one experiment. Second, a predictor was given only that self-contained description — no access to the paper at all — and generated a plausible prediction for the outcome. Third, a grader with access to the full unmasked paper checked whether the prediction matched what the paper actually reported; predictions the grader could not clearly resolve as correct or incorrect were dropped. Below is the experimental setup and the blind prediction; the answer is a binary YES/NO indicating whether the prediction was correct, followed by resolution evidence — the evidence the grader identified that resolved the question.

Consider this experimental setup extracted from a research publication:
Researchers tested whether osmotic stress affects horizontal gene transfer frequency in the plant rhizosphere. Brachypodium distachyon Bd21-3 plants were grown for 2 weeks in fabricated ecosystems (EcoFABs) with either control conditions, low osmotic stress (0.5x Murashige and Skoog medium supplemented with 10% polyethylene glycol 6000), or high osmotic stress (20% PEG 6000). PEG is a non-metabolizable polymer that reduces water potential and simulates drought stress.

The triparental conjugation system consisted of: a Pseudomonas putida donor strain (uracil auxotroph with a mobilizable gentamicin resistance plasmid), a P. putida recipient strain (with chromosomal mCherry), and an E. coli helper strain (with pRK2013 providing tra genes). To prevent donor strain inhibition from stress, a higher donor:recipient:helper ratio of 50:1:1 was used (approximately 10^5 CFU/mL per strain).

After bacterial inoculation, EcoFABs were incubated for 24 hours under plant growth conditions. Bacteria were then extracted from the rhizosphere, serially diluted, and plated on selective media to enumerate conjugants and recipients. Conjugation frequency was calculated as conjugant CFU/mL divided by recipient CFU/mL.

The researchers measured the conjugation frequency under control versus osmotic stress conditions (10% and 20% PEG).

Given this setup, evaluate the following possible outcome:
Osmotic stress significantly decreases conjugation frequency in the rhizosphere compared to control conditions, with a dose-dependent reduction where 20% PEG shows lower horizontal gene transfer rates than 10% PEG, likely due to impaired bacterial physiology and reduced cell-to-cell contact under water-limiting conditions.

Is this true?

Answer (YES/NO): NO